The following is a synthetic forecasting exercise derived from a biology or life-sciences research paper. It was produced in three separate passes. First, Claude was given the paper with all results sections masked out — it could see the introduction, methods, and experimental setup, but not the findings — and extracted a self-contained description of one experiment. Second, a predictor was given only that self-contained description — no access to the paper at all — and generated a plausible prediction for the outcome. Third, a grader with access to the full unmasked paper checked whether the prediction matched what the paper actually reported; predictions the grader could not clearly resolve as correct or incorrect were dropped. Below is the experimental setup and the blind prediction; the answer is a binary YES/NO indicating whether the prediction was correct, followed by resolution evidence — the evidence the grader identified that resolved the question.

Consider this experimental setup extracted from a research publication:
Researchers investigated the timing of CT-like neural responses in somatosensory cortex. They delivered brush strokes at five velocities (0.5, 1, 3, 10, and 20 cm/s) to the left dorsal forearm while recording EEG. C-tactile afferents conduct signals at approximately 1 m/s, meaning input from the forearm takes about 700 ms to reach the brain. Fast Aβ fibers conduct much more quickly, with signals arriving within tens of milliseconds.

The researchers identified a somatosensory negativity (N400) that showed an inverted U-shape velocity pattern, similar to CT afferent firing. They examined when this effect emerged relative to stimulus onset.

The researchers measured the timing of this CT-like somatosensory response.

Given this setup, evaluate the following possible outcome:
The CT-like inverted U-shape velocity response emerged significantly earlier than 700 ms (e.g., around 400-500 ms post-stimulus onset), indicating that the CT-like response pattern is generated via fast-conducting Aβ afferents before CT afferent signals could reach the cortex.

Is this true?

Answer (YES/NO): YES